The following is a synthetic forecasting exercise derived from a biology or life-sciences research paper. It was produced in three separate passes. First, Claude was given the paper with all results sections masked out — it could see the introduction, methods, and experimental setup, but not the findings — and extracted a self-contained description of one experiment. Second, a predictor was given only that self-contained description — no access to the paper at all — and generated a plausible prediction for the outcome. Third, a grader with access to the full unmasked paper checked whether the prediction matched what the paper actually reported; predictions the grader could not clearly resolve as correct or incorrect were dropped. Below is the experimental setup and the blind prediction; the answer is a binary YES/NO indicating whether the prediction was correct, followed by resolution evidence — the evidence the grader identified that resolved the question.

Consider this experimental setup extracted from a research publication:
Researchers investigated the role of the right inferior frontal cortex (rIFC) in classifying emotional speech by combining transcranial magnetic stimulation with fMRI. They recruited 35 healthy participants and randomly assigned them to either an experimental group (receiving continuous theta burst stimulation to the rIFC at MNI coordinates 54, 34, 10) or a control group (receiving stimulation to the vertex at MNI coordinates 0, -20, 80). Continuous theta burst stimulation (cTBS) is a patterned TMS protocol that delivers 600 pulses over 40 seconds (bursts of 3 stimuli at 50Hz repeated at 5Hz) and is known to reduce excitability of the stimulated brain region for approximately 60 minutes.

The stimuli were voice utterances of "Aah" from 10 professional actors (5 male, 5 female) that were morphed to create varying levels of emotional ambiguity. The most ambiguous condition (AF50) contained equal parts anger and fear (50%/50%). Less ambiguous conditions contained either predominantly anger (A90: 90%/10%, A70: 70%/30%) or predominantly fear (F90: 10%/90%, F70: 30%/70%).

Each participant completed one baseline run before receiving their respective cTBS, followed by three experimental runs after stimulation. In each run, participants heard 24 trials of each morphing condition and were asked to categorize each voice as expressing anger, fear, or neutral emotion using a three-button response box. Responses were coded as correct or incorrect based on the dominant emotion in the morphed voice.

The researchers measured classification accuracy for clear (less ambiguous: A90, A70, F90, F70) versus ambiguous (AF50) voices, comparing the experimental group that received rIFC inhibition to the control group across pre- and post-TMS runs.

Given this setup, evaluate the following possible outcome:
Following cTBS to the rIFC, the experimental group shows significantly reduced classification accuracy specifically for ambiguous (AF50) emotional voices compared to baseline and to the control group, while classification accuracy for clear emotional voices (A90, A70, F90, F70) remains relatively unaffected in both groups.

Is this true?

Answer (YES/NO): NO